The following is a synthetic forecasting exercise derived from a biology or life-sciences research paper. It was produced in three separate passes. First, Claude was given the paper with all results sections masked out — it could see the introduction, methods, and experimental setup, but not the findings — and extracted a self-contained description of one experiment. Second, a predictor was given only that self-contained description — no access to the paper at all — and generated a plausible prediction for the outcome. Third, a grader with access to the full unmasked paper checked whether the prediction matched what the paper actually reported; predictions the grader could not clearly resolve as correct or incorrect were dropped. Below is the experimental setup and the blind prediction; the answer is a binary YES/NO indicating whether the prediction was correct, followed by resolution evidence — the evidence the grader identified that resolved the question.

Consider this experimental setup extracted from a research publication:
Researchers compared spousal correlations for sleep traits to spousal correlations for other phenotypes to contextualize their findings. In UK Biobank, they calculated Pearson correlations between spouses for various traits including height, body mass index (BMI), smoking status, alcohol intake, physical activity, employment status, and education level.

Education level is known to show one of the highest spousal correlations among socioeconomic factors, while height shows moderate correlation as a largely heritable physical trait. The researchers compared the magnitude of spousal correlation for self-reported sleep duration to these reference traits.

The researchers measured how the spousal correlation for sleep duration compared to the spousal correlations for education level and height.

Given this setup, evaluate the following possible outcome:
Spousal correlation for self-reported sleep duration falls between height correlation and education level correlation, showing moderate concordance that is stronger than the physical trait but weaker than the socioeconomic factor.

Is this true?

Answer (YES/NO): NO